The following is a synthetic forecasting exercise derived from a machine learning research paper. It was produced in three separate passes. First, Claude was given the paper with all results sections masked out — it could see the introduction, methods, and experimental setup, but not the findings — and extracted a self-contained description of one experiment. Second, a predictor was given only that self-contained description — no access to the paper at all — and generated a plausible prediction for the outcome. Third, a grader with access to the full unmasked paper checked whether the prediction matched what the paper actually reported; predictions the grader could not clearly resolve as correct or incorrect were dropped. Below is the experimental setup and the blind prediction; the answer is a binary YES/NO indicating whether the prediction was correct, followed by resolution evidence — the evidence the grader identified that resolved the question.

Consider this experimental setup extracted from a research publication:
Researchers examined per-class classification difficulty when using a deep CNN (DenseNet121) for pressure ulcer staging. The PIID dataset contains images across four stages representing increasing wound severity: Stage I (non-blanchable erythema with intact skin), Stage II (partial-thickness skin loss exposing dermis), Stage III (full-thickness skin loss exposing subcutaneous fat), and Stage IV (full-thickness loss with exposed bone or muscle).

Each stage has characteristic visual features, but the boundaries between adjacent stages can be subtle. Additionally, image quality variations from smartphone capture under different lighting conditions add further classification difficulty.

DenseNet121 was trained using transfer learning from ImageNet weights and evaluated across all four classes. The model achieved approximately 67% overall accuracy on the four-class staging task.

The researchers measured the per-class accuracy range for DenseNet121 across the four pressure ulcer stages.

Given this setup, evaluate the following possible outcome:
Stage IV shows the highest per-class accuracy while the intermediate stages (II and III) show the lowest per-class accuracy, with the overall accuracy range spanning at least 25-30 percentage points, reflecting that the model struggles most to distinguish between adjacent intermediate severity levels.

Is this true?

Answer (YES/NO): NO